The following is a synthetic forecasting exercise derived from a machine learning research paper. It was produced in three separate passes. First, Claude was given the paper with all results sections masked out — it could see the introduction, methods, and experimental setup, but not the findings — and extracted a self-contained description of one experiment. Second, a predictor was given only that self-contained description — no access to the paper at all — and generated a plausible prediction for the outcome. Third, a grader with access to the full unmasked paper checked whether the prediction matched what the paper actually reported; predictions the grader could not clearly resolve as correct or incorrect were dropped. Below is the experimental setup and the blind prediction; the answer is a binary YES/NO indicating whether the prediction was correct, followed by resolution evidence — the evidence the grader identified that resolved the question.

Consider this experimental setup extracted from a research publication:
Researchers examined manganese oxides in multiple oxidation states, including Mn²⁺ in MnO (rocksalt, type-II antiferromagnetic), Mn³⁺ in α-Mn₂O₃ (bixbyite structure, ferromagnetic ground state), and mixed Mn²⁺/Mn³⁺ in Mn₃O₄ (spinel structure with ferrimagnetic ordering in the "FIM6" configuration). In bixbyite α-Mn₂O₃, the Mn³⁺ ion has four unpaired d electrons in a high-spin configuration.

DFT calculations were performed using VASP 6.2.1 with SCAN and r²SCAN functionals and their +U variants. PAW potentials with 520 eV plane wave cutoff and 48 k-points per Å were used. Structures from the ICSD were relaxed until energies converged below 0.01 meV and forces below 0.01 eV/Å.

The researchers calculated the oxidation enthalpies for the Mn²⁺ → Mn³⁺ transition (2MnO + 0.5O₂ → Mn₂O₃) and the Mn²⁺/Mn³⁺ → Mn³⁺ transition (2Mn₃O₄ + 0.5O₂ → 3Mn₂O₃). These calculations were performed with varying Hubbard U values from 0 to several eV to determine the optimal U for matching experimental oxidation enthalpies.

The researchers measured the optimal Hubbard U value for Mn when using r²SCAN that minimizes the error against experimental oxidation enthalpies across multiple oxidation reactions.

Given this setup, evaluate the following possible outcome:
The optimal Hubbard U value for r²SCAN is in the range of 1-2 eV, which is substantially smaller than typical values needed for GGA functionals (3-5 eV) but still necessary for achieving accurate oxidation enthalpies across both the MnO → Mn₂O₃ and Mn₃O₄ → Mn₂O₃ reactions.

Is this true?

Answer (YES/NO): YES